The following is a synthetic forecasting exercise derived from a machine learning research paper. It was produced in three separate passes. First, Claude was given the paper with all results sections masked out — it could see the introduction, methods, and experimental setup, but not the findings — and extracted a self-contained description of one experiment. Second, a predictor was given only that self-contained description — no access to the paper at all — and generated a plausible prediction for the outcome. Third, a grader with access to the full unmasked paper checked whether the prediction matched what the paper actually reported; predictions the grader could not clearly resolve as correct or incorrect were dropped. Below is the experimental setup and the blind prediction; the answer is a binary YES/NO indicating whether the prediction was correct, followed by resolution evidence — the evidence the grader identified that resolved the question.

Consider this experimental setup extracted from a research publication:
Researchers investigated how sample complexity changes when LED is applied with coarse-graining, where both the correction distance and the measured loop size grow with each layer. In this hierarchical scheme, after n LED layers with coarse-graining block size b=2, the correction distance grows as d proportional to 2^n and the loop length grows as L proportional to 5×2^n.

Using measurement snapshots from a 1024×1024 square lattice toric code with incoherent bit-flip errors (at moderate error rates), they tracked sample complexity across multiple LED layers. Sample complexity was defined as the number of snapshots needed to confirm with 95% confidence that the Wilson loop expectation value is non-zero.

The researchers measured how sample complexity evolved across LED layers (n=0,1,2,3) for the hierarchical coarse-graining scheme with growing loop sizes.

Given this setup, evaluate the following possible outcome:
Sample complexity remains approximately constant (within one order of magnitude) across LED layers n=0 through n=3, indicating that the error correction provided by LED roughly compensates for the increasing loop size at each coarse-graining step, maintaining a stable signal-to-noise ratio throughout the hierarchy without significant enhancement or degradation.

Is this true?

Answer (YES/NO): NO